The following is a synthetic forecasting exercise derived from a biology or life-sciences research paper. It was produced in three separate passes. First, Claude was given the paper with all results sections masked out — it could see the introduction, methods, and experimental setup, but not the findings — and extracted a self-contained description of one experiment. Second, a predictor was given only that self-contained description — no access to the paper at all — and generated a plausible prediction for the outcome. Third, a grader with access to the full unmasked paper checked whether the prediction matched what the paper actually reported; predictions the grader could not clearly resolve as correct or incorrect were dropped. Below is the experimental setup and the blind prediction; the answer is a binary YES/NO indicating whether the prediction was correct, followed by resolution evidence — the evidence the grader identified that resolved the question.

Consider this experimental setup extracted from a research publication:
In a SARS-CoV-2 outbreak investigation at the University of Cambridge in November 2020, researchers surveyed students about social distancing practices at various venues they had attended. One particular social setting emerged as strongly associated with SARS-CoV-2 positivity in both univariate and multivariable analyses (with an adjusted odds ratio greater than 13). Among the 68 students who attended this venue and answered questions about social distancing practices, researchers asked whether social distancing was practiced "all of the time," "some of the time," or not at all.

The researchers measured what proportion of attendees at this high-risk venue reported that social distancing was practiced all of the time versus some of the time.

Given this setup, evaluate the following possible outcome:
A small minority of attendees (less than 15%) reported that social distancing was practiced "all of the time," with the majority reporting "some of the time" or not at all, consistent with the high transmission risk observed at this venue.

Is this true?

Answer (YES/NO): NO